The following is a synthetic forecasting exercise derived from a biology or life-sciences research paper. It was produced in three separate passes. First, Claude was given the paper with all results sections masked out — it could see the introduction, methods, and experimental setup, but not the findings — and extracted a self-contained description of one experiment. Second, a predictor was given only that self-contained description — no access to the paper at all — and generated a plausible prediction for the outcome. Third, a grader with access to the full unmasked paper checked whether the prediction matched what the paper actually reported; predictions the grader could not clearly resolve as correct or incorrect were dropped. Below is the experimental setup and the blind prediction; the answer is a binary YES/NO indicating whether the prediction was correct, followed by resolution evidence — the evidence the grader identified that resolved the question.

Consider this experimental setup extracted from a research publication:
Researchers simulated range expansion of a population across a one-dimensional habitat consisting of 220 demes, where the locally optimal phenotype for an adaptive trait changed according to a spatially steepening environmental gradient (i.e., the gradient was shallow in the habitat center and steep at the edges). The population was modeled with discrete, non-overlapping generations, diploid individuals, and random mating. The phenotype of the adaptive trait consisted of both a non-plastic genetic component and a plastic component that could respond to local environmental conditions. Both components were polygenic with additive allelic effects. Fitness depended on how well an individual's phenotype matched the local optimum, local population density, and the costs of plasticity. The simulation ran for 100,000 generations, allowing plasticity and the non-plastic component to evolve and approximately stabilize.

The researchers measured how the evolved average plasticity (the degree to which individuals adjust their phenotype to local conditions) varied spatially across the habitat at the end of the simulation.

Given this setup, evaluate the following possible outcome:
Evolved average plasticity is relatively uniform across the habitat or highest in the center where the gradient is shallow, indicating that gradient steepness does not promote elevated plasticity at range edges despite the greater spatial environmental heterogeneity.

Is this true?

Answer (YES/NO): NO